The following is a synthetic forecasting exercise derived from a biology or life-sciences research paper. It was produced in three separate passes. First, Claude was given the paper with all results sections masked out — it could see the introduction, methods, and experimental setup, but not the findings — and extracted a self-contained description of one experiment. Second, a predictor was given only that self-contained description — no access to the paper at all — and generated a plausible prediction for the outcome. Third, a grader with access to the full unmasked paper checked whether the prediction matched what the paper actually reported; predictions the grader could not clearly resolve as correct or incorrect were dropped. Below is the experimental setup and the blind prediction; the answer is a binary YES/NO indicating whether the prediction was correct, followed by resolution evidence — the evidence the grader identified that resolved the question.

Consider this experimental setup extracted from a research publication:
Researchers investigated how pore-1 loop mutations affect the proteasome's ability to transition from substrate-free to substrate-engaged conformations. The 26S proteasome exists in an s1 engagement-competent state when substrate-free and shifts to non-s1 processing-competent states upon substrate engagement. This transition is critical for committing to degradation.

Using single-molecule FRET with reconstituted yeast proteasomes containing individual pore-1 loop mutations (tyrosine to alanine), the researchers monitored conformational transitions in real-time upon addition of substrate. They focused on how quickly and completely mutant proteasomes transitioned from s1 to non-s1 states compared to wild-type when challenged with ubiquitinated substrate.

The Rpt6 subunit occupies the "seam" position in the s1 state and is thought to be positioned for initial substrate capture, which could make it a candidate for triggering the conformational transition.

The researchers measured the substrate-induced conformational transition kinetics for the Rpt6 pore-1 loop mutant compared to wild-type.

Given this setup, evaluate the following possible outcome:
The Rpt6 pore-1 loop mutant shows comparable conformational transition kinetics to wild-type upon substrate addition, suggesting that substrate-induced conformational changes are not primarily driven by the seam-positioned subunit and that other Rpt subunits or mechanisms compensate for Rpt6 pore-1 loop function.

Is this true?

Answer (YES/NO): NO